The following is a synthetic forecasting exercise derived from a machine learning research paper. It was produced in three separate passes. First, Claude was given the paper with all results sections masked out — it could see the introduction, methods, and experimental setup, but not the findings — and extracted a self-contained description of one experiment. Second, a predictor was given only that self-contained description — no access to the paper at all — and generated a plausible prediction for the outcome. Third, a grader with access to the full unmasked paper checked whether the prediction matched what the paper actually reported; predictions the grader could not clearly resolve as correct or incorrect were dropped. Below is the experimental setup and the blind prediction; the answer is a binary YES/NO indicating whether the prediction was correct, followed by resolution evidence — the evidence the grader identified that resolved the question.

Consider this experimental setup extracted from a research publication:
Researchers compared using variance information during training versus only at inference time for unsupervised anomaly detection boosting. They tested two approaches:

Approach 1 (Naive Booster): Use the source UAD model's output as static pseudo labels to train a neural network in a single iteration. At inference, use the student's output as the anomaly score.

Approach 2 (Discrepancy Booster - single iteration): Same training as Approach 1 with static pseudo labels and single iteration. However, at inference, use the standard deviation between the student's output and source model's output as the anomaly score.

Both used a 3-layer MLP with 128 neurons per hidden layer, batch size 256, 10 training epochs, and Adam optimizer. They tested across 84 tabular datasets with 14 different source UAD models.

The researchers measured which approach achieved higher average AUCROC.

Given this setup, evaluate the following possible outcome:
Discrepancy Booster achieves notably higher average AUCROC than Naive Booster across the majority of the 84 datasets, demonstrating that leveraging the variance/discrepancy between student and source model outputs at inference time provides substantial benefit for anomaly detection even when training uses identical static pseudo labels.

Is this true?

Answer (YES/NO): NO